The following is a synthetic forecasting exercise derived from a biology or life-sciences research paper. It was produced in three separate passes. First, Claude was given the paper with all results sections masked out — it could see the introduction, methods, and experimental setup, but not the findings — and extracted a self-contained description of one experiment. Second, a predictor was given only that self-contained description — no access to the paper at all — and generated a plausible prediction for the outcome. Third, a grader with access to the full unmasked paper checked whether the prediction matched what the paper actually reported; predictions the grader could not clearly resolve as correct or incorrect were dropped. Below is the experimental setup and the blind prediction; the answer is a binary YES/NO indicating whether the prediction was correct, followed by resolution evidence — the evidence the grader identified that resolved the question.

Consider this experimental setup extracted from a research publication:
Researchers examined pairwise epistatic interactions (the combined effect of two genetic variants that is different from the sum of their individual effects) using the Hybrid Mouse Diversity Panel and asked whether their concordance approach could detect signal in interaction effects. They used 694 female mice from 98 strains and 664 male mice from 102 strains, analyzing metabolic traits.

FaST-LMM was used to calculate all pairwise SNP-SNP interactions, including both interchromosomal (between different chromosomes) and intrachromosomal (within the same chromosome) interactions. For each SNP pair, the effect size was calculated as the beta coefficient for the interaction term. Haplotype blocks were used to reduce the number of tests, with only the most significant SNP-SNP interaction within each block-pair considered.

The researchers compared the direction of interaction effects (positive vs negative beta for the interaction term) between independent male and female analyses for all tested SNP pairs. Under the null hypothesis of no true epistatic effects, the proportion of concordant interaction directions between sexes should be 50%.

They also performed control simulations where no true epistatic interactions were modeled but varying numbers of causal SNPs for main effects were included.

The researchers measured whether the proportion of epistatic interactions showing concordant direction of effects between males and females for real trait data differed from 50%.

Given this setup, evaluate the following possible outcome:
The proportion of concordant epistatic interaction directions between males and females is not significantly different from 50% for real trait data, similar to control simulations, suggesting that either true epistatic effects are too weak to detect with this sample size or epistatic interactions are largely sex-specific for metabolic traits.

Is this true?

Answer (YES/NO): NO